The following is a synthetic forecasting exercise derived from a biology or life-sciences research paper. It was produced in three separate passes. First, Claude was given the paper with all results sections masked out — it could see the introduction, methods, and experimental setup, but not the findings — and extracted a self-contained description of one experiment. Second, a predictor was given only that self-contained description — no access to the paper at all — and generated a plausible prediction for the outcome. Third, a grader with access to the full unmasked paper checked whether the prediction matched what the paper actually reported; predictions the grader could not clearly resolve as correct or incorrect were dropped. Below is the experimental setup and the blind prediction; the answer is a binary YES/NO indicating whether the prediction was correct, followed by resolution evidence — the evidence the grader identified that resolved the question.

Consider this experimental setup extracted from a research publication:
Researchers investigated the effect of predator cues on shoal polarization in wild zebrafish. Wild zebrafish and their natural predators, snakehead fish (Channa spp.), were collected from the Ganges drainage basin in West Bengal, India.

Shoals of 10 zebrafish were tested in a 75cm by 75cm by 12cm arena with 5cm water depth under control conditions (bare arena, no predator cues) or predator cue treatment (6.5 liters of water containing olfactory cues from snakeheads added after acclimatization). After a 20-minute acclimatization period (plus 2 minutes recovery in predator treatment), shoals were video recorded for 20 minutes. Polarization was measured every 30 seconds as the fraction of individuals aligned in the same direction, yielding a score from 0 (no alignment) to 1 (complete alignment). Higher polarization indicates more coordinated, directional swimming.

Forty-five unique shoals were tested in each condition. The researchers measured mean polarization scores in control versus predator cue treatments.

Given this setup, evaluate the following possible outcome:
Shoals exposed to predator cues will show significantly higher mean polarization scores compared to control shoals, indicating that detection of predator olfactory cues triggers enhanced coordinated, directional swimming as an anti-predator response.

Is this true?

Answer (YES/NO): YES